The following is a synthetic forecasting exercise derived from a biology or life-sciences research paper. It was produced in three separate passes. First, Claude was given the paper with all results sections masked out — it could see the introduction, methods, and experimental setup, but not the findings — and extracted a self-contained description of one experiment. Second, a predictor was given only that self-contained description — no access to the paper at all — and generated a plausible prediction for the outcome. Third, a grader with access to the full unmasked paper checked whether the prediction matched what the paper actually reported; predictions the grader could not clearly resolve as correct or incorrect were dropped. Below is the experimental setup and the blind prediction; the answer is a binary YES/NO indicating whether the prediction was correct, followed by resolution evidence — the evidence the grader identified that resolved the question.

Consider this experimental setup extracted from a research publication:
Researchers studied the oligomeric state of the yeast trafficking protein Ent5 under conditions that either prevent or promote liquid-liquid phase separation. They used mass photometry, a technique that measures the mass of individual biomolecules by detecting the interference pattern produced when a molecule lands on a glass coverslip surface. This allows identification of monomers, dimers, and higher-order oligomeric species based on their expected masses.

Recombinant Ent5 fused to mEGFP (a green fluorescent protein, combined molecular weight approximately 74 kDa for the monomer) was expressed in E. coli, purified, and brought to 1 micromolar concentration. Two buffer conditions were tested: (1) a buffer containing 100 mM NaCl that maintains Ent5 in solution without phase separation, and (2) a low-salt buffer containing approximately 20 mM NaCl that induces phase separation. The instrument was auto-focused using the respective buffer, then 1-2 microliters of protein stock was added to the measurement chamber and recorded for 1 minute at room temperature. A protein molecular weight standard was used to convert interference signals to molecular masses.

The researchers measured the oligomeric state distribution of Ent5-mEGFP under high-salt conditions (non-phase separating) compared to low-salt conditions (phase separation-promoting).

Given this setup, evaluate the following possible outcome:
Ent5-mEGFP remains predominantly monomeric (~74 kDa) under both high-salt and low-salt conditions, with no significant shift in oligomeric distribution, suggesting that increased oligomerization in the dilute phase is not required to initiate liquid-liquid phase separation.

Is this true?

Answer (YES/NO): NO